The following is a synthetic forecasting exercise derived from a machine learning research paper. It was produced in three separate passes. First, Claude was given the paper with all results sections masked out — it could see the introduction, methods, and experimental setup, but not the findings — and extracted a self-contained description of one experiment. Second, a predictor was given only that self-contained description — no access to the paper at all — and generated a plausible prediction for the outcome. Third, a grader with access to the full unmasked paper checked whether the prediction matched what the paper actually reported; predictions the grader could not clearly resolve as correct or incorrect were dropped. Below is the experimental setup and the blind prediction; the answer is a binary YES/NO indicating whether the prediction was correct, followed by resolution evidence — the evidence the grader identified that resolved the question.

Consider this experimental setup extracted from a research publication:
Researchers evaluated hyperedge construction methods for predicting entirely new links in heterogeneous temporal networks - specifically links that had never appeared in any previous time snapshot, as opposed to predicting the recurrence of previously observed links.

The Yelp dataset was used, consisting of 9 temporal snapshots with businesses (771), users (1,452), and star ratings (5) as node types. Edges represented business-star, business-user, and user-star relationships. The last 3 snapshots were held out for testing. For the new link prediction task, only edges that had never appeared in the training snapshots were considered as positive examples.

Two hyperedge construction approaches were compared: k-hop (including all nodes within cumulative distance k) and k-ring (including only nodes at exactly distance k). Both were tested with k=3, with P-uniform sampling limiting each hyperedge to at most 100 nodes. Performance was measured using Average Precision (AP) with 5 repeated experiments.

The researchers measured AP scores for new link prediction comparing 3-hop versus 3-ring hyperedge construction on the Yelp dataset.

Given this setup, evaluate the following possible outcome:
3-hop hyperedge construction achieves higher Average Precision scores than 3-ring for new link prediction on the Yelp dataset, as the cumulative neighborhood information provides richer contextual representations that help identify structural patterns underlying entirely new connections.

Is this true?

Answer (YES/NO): YES